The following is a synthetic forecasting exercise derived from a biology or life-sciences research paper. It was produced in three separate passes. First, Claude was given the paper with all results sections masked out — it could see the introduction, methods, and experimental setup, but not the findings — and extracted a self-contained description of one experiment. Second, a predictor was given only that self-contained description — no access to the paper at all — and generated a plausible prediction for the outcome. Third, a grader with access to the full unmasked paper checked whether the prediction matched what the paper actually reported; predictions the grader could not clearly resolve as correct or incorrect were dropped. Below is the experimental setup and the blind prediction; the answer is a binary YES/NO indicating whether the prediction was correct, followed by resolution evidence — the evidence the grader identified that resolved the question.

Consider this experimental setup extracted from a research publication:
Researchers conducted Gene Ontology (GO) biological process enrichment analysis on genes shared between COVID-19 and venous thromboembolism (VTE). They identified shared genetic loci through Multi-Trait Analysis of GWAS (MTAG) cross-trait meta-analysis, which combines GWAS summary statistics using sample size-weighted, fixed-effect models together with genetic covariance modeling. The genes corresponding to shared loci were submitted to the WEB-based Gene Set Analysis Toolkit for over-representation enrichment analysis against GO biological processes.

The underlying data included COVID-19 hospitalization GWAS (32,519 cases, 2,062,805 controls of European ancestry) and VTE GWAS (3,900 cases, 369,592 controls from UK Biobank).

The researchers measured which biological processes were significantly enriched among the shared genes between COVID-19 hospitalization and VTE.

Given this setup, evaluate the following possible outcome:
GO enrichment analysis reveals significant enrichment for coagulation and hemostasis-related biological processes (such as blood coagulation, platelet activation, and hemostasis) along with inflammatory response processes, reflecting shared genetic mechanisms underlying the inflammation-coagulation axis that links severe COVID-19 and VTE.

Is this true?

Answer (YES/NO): NO